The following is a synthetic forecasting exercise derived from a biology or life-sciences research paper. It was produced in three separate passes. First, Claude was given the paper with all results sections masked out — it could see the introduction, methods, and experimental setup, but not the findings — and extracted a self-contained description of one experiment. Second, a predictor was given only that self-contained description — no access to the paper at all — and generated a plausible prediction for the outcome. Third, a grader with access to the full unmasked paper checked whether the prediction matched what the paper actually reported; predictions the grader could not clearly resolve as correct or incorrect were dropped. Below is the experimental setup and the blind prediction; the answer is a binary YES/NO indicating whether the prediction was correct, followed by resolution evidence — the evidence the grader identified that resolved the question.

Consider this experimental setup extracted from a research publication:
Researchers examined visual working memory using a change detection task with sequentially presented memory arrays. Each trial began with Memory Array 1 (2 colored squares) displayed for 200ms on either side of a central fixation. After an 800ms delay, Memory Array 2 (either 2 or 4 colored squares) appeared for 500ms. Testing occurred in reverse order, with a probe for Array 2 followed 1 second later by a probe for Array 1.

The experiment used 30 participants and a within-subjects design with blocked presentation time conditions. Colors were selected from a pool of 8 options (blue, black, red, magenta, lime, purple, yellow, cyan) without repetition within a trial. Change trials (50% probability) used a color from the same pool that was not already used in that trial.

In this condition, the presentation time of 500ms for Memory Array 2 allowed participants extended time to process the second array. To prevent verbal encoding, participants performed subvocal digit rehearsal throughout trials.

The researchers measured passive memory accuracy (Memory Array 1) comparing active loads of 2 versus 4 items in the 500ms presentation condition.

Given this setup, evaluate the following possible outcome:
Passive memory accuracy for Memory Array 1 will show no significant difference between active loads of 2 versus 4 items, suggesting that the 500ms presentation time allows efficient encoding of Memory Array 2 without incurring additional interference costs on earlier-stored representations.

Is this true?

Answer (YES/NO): YES